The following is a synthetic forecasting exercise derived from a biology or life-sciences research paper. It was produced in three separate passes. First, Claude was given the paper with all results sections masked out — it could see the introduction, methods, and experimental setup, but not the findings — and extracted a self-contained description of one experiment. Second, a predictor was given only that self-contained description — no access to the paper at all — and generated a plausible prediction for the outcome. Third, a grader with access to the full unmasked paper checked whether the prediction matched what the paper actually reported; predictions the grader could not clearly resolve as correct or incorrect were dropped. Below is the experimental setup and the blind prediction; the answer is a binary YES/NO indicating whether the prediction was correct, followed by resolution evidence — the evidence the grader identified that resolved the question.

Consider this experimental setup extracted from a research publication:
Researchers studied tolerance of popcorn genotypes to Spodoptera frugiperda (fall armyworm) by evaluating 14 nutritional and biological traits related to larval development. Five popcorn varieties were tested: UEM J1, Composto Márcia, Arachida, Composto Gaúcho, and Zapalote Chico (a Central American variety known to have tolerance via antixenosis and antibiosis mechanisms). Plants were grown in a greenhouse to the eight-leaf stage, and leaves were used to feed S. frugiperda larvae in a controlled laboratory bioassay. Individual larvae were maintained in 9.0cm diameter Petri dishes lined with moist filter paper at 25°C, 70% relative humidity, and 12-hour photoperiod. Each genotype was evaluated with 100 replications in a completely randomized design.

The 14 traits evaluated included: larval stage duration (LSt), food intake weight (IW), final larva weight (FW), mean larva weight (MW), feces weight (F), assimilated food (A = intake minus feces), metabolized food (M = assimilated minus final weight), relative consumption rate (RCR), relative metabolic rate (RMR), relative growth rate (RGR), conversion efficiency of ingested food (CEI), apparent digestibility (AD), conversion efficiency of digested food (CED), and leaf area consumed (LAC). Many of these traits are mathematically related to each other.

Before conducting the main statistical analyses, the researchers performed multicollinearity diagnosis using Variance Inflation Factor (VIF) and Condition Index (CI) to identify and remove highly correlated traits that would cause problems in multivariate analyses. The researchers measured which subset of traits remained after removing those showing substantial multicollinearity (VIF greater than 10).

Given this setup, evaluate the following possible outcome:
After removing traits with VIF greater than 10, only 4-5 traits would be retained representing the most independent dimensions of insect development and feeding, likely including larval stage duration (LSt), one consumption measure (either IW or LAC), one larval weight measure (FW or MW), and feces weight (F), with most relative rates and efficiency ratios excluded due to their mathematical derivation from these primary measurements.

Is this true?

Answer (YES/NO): NO